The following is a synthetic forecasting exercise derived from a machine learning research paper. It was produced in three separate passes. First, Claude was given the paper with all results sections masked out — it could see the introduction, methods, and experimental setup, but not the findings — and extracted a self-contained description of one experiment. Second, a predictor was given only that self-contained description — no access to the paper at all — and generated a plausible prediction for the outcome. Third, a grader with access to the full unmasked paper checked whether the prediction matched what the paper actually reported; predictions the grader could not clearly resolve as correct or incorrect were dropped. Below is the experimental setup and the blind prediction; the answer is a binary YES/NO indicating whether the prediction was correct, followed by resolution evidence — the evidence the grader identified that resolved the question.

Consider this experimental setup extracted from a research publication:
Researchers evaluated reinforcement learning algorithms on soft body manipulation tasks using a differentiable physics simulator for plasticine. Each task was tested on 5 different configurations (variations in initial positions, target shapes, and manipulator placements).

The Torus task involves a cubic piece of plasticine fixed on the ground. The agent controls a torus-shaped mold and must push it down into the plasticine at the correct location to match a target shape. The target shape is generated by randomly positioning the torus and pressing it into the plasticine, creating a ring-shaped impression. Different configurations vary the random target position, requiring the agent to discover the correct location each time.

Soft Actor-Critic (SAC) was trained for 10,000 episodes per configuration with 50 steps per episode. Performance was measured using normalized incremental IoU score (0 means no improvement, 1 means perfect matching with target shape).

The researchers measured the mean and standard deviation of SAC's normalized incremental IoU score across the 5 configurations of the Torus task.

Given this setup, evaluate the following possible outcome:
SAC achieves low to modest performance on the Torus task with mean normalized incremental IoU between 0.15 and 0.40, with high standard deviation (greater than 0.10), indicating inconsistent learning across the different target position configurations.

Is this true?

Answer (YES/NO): NO